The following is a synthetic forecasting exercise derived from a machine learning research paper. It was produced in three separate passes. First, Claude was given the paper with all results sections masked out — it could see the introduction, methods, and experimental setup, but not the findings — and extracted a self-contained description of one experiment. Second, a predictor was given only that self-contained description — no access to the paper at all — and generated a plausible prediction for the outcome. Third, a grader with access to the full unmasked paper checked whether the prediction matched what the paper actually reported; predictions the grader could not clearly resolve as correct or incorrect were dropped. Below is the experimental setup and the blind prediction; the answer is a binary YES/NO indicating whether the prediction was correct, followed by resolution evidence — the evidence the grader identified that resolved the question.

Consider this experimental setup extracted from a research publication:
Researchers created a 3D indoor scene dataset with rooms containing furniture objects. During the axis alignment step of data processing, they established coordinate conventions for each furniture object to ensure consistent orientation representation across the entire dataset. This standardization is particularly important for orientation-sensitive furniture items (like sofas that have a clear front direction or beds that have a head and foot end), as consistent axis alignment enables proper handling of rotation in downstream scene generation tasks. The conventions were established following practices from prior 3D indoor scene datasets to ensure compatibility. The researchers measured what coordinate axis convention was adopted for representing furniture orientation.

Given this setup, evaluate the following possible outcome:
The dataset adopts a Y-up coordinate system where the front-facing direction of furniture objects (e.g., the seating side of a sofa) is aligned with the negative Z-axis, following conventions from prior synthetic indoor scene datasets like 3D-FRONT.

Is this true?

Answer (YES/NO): NO